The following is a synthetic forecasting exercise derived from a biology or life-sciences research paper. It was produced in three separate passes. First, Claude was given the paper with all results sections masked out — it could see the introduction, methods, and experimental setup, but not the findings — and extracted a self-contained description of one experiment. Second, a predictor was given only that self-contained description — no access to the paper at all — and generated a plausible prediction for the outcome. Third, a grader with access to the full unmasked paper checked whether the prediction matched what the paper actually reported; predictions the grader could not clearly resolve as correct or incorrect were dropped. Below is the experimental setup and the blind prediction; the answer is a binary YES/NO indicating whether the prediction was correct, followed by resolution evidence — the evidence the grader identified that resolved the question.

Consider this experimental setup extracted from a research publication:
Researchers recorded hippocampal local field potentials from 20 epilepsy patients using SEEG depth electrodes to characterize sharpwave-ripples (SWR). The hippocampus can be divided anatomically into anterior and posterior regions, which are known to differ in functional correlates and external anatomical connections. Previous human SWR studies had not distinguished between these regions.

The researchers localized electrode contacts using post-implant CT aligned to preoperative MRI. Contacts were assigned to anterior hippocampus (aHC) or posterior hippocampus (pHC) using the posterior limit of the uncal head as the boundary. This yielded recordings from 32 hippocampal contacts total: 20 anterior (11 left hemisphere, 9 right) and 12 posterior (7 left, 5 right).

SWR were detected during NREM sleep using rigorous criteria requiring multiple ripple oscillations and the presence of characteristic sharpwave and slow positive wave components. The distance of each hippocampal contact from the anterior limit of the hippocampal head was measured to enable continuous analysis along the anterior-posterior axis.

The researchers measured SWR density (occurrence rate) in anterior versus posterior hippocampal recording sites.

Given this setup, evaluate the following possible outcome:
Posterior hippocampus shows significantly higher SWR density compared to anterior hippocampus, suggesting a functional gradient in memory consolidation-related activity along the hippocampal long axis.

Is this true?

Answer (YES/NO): NO